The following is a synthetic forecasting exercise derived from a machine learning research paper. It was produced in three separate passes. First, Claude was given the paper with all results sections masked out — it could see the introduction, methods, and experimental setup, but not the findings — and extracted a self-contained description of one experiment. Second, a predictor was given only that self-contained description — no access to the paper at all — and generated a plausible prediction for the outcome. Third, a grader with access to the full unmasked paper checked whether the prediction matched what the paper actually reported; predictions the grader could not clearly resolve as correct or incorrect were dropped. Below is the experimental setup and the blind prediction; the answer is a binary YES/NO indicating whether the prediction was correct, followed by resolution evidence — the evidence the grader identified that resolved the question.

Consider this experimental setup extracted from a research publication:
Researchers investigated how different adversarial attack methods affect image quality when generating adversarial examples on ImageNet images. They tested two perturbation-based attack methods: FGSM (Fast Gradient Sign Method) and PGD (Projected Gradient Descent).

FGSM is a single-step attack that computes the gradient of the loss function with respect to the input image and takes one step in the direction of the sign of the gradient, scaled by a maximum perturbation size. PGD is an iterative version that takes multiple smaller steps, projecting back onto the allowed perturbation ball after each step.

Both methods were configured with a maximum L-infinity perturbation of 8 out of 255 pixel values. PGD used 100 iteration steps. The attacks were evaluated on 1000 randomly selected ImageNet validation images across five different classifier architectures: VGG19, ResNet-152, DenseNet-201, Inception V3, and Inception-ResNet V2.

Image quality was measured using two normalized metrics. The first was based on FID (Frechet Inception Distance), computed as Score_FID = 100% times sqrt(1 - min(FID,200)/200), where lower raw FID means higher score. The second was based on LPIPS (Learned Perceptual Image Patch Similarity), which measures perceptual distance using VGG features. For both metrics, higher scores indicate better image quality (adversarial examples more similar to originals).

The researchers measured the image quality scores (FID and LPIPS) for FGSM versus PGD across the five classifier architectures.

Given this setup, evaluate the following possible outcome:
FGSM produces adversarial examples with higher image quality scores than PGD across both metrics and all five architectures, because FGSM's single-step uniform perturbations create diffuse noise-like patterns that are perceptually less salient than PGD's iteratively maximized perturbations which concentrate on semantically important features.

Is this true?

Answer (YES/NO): NO